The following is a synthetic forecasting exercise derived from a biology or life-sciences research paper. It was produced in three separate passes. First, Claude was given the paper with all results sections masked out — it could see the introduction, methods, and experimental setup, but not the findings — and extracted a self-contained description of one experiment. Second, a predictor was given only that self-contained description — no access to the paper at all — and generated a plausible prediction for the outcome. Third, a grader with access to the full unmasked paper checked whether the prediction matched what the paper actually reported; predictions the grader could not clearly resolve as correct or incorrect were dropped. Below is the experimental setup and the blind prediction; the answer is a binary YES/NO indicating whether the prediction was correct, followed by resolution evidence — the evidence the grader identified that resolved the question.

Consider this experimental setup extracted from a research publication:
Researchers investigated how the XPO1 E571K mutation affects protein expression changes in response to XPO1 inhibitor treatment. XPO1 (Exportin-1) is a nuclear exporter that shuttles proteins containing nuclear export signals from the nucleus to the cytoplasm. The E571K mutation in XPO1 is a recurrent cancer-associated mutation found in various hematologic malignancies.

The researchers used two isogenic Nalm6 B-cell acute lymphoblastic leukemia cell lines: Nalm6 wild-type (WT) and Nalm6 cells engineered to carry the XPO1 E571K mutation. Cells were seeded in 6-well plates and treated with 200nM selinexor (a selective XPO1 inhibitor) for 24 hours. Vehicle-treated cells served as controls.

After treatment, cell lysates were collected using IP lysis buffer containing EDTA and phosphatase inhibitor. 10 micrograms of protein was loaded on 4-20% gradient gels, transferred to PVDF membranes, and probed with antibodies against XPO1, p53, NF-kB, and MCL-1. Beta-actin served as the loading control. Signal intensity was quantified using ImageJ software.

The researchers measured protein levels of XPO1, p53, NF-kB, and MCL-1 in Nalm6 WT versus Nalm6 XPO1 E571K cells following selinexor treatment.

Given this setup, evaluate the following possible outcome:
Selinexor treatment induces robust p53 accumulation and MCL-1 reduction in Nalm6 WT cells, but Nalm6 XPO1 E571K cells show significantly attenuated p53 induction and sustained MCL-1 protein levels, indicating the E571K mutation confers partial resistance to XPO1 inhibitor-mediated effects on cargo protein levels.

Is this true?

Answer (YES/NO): NO